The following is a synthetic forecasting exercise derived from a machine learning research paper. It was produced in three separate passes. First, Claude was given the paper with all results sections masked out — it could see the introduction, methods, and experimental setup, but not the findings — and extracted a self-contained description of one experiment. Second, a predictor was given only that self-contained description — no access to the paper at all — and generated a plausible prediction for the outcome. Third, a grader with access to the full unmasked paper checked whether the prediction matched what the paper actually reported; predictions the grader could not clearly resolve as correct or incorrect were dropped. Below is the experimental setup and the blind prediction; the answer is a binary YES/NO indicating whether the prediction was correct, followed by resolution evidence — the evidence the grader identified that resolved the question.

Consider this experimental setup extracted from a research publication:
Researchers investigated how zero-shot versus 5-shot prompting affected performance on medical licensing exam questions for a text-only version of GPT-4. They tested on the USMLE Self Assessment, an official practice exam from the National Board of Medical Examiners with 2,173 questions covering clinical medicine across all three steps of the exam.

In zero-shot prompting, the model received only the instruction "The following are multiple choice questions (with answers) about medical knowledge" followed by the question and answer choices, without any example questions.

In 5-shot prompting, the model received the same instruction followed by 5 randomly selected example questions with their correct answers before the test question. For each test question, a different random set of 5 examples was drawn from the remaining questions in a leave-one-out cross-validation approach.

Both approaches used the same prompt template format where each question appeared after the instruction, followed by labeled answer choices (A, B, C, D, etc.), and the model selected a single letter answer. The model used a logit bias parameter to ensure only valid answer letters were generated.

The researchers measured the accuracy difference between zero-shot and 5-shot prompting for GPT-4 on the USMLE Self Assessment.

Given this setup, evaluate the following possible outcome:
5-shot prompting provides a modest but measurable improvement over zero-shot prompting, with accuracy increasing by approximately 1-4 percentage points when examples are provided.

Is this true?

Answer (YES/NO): YES